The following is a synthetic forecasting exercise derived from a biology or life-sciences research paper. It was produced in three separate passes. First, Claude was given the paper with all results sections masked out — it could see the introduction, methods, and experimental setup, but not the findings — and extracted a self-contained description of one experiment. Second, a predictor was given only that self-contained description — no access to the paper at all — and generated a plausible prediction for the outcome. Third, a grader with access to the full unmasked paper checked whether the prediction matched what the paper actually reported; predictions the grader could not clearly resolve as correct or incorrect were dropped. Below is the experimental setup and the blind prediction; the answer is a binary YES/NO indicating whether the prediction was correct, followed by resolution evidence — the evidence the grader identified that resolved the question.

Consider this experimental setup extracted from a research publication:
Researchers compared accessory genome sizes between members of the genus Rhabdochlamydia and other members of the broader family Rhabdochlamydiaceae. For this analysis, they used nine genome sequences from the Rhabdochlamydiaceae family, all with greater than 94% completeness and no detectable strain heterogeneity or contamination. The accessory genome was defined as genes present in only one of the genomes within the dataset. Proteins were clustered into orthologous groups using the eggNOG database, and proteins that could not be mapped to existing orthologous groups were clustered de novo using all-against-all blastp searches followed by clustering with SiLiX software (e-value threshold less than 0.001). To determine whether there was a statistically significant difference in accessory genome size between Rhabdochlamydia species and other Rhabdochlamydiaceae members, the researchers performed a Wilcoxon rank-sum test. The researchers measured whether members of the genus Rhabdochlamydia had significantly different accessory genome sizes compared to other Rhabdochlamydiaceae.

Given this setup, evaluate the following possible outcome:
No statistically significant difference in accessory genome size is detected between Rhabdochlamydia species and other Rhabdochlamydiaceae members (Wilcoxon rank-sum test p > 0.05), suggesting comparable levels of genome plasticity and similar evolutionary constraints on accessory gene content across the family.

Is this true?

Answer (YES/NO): NO